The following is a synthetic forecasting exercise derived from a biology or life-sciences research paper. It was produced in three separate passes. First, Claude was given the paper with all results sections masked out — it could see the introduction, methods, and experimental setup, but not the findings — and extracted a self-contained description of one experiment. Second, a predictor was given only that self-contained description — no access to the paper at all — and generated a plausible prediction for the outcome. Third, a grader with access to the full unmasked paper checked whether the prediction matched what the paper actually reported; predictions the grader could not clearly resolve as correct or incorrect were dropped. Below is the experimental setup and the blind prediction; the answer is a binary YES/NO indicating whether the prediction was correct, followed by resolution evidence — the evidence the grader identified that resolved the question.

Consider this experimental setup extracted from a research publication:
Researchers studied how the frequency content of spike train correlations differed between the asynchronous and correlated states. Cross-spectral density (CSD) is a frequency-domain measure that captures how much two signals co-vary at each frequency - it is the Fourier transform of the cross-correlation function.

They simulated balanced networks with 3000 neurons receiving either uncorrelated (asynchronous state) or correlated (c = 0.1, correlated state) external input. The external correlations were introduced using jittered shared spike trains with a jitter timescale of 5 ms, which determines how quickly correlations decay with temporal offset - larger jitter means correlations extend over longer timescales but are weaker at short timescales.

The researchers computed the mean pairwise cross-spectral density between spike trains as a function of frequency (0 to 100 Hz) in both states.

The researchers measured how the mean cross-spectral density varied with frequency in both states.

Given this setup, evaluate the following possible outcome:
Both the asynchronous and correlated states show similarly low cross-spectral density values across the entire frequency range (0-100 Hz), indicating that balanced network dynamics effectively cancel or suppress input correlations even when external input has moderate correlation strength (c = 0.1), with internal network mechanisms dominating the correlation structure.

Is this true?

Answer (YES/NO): NO